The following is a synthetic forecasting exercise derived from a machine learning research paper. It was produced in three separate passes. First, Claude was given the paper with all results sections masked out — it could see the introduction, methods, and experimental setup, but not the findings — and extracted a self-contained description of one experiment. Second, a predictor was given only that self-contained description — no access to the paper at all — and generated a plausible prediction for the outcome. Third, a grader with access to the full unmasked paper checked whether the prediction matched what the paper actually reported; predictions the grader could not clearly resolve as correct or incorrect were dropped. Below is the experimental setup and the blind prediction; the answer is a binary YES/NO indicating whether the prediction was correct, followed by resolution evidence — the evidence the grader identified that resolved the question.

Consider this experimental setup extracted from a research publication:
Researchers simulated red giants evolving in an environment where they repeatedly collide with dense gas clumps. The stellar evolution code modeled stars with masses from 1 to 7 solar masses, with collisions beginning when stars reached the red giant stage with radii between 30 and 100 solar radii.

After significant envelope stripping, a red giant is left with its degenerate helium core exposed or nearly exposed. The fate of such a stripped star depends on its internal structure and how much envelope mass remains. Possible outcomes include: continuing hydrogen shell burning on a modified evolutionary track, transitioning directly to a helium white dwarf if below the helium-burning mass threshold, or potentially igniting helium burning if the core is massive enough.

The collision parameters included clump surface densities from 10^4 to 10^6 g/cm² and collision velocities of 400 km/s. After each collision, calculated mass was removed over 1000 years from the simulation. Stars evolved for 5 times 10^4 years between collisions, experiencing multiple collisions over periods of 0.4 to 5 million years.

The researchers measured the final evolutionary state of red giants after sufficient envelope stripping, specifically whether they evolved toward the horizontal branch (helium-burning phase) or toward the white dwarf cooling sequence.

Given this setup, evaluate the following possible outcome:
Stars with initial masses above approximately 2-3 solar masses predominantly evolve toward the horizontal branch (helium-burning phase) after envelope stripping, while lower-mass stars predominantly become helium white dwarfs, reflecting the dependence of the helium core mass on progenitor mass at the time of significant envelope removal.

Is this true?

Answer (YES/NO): NO